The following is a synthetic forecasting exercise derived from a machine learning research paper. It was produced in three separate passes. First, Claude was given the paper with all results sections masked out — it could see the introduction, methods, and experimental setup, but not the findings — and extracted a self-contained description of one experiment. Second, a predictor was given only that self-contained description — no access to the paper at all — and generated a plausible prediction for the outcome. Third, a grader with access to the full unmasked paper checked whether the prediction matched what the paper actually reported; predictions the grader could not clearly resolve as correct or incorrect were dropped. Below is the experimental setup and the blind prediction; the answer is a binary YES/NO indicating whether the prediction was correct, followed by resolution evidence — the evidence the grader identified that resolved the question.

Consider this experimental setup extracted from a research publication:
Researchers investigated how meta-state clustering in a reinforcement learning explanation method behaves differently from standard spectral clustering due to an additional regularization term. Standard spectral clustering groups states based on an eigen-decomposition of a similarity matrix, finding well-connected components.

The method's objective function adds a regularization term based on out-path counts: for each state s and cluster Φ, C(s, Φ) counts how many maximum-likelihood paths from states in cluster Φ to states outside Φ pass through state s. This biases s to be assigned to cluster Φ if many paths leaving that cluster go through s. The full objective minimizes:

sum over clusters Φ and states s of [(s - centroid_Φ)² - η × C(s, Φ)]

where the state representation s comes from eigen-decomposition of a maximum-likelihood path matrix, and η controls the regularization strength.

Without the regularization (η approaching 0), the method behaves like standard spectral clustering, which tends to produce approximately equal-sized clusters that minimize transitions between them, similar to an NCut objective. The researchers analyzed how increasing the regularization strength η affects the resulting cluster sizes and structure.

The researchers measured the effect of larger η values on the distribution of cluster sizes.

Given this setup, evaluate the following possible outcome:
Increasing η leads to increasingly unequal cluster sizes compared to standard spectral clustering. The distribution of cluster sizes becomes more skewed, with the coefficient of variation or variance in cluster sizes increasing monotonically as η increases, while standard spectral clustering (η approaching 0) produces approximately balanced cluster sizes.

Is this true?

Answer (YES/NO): NO